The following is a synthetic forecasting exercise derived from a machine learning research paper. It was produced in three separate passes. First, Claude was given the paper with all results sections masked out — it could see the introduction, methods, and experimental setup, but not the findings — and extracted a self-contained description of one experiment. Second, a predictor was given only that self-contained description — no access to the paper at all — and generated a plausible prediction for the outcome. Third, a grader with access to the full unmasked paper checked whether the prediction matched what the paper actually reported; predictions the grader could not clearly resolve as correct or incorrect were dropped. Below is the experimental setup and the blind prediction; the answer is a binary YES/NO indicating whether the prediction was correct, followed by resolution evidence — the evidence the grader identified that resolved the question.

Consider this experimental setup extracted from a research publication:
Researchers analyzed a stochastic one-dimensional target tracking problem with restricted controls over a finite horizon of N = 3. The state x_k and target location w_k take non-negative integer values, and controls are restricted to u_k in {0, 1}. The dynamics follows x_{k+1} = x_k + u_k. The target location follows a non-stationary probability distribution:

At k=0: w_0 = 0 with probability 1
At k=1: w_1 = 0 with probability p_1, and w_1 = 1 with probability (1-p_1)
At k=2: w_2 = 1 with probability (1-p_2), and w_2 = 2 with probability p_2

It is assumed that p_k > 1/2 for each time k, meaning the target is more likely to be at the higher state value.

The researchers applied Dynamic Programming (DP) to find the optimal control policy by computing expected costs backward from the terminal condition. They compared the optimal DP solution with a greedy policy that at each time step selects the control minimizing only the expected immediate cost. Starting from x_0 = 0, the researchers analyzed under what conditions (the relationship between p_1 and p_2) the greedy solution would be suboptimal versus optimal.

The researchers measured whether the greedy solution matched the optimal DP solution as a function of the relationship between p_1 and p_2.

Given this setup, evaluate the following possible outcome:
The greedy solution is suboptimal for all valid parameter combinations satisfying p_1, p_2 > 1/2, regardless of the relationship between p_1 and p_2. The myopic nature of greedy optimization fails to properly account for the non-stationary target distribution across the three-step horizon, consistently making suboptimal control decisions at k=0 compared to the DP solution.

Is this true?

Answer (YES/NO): NO